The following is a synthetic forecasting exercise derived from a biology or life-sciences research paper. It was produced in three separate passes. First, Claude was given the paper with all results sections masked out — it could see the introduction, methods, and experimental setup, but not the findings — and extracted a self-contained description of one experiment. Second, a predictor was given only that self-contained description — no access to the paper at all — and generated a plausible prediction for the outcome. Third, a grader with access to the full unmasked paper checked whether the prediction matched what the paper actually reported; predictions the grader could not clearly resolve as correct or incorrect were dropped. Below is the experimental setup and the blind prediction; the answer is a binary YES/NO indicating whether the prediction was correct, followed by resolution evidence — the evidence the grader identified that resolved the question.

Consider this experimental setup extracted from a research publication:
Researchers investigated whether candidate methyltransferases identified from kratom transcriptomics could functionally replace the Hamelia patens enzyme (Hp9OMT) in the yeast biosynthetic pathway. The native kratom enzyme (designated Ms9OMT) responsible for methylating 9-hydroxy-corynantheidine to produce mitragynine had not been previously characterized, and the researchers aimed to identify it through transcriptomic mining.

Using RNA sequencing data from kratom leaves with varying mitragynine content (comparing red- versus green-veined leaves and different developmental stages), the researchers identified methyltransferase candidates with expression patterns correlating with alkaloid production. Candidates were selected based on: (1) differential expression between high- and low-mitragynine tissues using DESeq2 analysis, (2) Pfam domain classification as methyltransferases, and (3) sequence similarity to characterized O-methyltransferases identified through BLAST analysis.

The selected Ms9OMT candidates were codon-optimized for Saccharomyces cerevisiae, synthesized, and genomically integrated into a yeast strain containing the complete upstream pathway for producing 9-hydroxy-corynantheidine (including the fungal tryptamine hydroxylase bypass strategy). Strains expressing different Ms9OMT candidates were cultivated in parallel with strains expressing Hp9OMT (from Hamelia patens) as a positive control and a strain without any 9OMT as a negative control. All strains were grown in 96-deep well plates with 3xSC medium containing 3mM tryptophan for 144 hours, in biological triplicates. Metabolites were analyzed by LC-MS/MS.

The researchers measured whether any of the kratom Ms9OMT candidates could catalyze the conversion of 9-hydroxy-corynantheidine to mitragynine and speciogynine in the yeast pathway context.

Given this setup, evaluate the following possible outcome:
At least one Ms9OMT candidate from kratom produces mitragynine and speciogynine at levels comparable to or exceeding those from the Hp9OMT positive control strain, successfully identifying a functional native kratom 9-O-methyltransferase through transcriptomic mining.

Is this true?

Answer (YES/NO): NO